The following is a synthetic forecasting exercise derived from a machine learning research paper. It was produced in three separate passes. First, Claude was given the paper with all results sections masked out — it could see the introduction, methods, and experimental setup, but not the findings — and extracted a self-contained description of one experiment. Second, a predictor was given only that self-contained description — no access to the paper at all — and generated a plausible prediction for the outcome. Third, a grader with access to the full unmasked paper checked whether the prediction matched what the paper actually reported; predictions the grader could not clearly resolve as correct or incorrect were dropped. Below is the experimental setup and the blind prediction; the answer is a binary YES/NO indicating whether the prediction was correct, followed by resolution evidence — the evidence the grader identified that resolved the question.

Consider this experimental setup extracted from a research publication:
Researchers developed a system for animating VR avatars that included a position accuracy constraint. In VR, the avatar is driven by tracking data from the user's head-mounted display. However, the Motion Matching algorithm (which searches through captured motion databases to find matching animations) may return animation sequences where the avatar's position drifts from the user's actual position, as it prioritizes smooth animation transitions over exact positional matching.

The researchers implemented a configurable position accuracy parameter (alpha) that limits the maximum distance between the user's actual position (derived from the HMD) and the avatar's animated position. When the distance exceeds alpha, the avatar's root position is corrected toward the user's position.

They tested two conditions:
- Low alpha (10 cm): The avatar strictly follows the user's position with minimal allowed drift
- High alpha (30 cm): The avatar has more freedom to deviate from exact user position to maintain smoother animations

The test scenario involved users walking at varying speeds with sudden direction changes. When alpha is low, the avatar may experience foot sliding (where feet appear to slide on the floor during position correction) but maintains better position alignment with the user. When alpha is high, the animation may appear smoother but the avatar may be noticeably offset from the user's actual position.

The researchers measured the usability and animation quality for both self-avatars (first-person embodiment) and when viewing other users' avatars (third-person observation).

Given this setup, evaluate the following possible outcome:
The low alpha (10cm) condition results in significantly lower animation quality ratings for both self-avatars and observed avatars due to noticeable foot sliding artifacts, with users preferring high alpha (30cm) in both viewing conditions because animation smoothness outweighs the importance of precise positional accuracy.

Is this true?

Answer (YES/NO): NO